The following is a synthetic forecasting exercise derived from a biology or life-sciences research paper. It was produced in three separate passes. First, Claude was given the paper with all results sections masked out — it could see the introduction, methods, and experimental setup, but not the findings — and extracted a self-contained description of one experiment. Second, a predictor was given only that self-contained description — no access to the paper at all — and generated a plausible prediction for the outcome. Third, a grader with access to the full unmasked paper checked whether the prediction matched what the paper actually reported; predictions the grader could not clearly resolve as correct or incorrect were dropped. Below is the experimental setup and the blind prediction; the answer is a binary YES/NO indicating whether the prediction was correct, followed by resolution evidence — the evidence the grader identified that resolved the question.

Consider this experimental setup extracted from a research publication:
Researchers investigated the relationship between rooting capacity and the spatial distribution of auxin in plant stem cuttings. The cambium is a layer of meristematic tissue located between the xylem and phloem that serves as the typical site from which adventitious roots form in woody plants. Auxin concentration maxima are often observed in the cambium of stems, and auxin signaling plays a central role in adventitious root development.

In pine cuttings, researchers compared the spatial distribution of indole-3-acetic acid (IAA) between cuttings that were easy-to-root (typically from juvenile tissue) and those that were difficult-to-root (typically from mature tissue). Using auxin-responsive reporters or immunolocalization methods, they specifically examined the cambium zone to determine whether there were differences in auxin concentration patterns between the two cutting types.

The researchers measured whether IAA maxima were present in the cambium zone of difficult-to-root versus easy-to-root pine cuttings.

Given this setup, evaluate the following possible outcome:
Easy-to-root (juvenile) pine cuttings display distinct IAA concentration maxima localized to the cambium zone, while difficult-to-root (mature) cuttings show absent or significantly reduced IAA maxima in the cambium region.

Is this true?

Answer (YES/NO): YES